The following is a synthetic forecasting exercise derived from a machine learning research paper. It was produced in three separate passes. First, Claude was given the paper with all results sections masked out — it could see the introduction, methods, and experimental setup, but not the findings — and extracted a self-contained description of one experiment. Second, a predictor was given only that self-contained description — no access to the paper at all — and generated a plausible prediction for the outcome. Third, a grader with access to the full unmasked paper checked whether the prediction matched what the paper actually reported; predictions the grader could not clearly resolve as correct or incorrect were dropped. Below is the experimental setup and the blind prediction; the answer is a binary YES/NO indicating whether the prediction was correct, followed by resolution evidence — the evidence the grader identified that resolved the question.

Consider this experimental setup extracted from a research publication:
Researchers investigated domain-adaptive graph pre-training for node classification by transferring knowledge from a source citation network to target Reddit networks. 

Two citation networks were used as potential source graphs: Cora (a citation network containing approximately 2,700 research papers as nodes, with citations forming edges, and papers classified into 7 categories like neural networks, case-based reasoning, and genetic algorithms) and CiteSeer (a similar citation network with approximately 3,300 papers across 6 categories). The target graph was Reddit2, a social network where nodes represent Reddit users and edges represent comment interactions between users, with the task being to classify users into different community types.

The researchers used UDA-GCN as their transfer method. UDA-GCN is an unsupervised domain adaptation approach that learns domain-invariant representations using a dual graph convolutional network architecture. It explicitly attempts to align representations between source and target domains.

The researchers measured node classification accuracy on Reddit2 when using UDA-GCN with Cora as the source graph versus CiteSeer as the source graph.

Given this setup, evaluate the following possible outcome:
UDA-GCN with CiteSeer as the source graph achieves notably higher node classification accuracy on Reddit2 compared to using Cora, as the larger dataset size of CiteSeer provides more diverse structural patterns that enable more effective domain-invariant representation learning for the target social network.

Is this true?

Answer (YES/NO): NO